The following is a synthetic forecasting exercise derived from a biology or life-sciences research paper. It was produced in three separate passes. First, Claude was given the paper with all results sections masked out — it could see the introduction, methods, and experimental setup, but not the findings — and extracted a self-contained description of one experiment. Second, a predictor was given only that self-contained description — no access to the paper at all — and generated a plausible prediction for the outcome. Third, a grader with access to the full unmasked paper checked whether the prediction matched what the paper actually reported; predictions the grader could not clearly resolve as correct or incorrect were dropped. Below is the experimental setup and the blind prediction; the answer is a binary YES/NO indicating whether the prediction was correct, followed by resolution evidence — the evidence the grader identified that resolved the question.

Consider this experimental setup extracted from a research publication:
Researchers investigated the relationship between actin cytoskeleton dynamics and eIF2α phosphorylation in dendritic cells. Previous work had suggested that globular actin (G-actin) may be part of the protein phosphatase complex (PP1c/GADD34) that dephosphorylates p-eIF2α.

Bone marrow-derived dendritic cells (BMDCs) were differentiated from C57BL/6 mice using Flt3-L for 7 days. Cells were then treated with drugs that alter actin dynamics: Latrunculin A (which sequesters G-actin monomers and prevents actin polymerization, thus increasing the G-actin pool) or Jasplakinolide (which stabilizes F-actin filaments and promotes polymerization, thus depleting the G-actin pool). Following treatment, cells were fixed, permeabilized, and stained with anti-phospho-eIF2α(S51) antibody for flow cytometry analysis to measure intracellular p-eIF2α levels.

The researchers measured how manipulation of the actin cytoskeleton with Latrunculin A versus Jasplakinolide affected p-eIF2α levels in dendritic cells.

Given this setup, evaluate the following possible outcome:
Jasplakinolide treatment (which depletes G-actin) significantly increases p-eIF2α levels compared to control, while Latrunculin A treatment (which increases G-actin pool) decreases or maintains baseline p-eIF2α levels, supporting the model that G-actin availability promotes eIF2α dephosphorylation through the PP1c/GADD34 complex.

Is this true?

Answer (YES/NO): YES